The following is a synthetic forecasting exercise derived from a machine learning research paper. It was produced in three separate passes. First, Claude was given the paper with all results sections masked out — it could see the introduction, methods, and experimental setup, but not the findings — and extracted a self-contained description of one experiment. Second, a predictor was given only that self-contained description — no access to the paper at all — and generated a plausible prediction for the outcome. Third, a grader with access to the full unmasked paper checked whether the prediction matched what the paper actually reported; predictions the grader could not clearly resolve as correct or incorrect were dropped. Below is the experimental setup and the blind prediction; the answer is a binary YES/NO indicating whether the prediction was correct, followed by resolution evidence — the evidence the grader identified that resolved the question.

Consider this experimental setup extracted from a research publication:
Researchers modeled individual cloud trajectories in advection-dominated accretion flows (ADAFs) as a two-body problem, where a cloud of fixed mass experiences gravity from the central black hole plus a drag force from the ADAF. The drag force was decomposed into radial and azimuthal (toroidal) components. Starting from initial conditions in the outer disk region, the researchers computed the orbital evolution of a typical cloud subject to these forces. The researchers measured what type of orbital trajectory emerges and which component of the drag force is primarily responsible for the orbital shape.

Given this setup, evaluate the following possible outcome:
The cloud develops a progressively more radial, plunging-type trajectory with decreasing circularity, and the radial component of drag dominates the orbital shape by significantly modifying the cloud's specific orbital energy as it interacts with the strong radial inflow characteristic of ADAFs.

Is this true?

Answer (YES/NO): NO